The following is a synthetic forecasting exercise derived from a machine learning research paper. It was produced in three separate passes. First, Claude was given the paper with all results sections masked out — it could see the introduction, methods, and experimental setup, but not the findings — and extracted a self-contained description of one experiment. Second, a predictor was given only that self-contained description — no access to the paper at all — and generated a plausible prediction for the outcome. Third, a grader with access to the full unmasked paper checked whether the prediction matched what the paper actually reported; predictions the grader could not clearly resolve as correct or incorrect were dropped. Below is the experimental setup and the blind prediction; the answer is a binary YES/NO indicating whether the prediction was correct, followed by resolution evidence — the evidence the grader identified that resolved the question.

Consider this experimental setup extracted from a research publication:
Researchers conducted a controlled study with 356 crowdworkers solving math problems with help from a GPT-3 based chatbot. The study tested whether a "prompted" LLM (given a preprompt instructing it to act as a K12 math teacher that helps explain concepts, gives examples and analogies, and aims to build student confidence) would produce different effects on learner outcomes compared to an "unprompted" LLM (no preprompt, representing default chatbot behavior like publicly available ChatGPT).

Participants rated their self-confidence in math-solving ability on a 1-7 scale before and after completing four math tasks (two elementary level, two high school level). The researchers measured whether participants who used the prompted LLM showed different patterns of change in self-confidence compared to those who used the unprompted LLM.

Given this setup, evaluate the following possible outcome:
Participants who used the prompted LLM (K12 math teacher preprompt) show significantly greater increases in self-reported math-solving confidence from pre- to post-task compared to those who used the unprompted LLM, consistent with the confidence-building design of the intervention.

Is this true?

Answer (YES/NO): NO